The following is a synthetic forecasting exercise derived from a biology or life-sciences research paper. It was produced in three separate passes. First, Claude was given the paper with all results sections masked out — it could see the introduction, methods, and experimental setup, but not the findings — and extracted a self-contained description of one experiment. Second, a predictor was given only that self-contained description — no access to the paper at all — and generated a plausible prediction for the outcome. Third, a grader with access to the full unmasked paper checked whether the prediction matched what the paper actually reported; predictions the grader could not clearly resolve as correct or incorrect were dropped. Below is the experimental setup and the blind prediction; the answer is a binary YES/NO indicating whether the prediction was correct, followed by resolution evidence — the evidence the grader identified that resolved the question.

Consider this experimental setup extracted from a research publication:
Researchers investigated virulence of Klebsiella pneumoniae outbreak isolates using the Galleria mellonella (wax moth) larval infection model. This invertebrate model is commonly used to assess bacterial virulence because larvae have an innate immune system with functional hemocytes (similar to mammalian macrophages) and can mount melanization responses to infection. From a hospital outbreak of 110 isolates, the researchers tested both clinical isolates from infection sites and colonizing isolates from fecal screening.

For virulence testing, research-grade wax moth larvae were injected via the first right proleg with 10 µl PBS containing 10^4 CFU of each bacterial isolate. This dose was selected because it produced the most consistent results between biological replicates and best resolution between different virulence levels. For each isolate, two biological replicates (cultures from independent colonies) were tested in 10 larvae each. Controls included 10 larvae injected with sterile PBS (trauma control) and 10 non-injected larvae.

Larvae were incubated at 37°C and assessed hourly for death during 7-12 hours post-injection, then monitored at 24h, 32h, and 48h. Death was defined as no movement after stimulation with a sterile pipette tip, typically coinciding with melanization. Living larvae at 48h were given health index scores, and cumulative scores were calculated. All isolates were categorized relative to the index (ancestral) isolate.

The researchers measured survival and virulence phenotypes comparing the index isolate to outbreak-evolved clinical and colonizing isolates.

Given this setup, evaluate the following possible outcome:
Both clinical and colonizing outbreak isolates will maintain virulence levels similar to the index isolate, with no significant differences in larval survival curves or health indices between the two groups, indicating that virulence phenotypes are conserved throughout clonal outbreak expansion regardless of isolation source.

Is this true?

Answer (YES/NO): NO